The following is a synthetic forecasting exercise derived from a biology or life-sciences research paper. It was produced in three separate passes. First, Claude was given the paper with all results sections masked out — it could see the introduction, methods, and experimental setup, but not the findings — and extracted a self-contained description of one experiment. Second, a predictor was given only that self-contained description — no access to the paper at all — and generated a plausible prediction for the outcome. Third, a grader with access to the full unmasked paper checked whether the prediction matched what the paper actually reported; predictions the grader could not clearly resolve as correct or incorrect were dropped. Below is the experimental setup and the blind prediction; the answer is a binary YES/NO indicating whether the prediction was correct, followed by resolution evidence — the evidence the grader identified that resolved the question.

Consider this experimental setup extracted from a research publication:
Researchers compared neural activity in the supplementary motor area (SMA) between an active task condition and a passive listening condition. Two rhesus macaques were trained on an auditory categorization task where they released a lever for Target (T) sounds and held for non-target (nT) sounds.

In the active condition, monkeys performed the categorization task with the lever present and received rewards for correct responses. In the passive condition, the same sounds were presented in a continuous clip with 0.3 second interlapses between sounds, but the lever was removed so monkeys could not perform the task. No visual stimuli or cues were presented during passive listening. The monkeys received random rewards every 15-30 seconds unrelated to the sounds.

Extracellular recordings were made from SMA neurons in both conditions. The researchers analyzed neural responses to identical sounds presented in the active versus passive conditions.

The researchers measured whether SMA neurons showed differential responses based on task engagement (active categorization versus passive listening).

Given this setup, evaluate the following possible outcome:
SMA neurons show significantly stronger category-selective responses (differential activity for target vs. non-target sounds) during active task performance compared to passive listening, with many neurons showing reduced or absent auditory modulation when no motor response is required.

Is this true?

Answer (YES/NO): YES